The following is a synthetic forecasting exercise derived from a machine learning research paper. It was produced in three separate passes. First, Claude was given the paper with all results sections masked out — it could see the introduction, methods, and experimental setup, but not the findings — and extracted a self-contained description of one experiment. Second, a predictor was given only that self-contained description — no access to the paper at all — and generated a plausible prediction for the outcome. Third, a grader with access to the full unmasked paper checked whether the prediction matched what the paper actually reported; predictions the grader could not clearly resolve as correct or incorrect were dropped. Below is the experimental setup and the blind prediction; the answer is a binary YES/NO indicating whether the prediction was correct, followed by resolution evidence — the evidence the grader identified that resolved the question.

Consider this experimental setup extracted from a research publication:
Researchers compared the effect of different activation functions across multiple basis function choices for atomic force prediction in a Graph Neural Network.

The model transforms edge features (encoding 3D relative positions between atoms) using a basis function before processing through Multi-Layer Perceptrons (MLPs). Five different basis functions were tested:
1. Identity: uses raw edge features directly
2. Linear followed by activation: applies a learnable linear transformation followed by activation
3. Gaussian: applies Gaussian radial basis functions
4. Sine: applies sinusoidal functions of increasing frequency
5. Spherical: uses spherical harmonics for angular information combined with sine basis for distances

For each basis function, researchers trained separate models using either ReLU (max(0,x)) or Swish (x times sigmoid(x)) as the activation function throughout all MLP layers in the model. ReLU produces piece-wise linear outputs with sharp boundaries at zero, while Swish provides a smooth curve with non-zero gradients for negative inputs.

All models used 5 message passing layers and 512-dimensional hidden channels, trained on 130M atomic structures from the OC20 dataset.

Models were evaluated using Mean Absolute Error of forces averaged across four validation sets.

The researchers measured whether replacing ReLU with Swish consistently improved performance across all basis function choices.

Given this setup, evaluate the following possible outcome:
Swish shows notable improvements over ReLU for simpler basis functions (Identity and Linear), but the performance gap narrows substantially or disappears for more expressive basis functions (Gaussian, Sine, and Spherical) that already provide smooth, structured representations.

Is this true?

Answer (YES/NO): NO